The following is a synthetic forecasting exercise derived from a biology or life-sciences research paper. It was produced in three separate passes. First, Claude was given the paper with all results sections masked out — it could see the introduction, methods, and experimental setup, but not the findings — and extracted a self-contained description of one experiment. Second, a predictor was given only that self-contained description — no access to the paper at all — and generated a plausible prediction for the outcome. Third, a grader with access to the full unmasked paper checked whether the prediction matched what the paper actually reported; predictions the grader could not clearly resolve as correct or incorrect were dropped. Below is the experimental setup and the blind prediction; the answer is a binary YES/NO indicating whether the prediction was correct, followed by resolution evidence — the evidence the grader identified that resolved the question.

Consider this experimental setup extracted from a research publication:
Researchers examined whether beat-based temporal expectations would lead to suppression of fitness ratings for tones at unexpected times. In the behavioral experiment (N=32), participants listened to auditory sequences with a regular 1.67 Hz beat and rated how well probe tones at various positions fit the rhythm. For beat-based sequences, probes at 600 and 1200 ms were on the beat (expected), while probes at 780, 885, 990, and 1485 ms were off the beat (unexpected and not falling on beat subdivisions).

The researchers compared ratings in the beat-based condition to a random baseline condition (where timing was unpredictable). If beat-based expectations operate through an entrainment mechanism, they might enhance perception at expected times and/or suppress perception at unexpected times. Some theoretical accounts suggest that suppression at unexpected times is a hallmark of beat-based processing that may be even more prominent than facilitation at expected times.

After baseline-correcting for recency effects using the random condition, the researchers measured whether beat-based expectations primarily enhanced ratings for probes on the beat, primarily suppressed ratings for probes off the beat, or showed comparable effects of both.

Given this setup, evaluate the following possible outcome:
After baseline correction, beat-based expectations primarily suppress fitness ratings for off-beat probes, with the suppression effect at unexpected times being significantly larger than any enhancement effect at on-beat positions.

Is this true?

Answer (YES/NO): YES